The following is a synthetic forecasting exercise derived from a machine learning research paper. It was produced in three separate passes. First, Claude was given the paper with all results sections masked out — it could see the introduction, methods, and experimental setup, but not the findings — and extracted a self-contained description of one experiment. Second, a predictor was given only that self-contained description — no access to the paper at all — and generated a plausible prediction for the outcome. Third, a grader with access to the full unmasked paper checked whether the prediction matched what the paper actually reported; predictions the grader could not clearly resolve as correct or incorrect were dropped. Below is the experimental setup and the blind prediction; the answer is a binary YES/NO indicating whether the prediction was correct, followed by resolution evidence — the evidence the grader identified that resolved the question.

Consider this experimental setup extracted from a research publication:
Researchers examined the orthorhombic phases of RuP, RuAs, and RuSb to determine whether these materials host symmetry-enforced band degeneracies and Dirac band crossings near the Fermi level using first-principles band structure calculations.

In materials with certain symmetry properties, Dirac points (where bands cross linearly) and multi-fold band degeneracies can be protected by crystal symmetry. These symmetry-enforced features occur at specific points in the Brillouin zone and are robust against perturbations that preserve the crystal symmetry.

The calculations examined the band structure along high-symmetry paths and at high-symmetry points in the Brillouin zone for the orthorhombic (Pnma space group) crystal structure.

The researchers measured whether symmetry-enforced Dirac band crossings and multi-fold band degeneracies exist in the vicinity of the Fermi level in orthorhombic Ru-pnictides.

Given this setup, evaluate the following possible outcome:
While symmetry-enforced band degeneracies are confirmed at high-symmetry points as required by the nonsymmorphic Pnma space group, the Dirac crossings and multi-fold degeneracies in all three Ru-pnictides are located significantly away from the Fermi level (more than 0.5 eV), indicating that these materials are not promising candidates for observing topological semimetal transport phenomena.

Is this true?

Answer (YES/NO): NO